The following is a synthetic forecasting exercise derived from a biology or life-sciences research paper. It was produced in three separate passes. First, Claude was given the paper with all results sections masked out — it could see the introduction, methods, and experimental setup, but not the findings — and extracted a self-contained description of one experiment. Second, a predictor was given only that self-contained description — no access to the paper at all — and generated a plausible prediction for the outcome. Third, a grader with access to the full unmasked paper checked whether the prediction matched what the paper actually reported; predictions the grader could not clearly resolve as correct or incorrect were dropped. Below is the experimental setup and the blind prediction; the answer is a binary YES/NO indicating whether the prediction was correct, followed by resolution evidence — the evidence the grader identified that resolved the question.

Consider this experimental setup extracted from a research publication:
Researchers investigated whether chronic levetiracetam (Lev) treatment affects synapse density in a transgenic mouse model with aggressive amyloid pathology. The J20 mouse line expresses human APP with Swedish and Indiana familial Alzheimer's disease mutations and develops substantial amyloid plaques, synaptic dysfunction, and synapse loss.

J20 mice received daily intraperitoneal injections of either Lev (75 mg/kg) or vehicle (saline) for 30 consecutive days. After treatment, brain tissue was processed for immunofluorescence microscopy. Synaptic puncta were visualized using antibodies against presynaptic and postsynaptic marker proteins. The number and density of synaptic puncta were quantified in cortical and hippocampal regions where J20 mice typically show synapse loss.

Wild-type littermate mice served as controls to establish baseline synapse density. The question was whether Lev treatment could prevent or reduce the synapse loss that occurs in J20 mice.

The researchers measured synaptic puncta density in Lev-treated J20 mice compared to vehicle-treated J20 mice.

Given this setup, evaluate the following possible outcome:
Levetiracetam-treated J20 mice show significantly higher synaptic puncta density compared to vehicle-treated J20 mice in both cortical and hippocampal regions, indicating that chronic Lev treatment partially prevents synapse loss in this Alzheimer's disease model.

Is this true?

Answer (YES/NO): NO